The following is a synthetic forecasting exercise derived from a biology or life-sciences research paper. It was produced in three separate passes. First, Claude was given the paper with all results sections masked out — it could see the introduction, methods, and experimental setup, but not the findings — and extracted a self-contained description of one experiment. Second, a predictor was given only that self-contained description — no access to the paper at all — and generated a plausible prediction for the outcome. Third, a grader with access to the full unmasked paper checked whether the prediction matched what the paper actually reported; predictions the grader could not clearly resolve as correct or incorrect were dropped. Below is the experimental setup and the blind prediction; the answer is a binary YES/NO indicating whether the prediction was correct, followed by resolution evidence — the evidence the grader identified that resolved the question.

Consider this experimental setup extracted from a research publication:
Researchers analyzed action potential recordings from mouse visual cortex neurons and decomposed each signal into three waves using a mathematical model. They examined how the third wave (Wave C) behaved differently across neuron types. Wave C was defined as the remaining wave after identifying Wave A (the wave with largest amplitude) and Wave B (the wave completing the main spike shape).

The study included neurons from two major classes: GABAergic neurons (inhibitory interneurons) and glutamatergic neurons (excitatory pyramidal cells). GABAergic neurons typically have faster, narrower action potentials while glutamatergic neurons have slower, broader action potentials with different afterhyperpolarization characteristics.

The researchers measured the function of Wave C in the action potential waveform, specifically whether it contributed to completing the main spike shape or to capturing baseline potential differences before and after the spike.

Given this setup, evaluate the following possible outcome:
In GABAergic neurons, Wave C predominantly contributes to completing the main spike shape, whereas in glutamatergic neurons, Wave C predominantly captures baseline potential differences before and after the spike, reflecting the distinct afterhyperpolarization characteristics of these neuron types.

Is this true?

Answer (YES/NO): YES